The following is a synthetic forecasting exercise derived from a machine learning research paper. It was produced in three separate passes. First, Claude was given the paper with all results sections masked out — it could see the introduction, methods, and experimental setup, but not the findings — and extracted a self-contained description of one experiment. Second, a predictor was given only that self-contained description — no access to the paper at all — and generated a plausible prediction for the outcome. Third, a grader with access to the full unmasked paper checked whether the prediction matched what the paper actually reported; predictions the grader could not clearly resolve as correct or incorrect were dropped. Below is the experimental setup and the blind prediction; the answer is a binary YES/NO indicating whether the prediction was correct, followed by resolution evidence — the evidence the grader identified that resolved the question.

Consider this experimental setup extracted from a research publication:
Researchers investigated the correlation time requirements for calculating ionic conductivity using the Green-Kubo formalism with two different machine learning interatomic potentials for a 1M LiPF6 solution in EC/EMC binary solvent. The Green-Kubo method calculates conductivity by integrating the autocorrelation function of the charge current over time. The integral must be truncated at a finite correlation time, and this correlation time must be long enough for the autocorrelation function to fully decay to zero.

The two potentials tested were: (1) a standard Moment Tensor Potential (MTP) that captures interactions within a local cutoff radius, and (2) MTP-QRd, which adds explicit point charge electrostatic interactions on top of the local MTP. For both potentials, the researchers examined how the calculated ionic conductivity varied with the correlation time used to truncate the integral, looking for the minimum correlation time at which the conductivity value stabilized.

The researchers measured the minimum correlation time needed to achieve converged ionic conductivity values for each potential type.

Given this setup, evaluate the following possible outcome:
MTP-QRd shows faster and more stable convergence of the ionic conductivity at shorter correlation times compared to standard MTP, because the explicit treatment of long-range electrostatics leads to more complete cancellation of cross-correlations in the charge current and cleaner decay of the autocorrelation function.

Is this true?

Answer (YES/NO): NO